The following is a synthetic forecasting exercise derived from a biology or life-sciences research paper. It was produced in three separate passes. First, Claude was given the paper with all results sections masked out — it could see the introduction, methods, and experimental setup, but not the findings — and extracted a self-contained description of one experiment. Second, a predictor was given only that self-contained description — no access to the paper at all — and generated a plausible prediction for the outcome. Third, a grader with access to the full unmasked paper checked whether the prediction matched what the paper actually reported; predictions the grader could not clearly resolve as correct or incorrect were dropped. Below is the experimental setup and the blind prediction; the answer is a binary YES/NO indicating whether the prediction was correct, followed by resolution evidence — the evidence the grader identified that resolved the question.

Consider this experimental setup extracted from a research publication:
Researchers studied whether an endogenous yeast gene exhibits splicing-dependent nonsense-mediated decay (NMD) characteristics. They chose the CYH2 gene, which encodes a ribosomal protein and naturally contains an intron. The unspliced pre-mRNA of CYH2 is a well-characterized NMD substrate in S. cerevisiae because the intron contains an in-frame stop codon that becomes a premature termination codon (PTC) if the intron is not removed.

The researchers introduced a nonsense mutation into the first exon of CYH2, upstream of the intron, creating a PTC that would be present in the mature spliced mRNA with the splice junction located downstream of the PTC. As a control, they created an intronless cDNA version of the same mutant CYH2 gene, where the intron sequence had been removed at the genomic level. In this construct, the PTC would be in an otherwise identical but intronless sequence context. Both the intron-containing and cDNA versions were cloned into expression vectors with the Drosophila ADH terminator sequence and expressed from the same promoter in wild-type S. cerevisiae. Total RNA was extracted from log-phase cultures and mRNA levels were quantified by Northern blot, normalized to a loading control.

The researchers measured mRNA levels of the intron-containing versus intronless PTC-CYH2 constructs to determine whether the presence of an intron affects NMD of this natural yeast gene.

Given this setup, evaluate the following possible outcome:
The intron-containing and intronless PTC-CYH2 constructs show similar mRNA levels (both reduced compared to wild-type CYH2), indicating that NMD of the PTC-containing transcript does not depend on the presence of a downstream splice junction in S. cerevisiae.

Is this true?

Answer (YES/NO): NO